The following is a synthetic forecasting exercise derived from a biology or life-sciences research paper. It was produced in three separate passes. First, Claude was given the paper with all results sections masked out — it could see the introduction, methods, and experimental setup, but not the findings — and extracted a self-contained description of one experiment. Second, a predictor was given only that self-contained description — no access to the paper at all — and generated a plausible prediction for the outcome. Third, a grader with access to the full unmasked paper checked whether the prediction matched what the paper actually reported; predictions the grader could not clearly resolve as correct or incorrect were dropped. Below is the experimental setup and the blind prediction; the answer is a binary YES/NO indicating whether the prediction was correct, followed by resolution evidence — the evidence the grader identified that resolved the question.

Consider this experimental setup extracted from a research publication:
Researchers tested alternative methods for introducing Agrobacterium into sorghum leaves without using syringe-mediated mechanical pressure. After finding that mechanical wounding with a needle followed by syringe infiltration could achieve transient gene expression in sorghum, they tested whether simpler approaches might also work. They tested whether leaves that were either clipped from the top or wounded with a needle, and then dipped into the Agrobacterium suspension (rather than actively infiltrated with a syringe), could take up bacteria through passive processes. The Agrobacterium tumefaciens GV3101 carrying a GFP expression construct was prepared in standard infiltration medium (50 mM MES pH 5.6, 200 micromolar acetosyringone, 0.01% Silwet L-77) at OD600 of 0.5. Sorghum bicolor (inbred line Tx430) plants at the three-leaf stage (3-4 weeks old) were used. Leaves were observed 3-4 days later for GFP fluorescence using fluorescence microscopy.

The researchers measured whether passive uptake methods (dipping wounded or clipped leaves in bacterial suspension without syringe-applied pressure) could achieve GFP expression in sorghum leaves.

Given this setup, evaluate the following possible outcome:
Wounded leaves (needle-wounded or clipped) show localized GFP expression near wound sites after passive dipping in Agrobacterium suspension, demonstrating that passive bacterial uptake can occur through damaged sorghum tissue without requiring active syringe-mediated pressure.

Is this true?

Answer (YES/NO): NO